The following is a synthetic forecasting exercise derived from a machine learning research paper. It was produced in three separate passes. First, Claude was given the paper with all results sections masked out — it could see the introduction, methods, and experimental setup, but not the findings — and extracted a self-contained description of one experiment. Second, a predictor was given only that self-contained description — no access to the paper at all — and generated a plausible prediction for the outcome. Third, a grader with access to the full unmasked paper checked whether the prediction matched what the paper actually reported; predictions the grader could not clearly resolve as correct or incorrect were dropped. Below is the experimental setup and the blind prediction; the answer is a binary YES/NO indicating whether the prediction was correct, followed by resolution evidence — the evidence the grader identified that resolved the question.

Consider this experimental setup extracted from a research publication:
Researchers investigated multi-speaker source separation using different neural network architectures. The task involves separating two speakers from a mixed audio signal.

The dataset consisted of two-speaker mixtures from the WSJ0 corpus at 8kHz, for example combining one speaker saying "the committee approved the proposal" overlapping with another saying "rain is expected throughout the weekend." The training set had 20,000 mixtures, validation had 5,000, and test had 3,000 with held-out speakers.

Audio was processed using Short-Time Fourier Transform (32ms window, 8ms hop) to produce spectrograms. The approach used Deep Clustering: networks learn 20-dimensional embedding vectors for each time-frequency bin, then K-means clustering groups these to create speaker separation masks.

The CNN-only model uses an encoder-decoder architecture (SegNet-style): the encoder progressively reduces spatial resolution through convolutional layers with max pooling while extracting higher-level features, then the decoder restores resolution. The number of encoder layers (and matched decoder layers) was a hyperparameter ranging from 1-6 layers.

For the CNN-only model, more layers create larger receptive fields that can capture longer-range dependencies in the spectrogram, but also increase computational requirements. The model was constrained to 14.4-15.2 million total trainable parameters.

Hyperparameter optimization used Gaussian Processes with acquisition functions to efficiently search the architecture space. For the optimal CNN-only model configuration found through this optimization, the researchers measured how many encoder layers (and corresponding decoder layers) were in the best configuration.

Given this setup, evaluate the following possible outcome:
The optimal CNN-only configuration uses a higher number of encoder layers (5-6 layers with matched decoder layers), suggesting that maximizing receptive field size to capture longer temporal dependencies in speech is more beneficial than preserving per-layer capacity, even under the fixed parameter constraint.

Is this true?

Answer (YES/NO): NO